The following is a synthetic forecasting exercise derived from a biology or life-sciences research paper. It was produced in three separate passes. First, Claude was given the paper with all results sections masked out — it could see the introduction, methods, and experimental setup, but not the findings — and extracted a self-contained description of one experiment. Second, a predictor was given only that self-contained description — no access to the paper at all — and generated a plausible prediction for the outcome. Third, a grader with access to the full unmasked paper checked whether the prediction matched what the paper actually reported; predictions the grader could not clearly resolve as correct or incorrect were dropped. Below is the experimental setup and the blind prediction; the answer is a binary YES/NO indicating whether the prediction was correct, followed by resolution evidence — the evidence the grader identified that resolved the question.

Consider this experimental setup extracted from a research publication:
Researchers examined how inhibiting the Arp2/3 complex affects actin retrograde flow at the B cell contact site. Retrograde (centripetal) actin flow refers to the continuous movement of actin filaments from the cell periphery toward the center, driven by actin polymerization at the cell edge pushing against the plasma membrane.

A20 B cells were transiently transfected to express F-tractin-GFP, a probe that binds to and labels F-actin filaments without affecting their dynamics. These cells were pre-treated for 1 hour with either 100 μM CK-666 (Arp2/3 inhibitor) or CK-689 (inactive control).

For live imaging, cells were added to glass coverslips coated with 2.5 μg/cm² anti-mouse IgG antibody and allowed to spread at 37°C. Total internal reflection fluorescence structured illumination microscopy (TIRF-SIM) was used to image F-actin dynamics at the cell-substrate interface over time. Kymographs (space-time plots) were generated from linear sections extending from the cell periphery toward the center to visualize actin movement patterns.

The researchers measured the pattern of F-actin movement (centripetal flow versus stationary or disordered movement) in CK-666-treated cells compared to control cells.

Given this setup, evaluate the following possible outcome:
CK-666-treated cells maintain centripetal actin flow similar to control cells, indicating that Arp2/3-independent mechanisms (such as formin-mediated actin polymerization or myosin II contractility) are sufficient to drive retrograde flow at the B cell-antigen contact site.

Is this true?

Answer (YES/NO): NO